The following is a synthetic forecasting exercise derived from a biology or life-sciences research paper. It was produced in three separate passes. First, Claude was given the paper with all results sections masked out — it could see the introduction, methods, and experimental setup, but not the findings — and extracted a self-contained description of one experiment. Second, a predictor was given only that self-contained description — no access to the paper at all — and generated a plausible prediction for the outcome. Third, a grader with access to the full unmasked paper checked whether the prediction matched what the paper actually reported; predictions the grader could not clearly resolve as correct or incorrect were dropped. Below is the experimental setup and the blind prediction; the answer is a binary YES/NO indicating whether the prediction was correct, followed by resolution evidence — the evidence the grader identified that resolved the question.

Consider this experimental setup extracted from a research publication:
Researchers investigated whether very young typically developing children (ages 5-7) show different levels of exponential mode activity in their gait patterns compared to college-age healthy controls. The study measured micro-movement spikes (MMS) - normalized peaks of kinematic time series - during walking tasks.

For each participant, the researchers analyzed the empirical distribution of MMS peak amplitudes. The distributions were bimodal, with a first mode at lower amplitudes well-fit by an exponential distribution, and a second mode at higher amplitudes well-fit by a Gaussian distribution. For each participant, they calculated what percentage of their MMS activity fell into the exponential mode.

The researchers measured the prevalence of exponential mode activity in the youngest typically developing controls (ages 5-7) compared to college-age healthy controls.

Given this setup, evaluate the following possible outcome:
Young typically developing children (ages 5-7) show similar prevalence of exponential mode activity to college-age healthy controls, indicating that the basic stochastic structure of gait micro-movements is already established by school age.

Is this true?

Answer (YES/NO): NO